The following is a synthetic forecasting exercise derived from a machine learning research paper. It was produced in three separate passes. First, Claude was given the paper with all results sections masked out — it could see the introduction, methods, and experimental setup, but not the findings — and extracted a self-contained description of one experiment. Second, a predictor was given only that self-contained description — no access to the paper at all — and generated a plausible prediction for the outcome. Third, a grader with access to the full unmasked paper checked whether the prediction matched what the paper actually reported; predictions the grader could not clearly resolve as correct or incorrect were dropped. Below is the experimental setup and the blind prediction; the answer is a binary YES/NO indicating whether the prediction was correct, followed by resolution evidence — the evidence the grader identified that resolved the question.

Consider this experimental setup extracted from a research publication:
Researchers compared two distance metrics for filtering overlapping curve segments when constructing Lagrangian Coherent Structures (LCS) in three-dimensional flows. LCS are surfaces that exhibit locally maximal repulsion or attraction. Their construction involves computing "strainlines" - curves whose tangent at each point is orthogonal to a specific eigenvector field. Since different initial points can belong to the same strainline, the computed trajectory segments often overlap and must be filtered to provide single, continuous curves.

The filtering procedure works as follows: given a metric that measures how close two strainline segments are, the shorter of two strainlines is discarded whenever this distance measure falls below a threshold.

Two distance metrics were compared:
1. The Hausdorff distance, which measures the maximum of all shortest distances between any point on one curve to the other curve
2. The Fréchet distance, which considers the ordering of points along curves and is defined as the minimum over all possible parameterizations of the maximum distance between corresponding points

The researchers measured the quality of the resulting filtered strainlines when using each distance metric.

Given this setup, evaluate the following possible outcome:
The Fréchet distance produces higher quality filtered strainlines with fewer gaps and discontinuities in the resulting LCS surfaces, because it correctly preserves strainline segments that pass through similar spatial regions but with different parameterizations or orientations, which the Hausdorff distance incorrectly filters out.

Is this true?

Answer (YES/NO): NO